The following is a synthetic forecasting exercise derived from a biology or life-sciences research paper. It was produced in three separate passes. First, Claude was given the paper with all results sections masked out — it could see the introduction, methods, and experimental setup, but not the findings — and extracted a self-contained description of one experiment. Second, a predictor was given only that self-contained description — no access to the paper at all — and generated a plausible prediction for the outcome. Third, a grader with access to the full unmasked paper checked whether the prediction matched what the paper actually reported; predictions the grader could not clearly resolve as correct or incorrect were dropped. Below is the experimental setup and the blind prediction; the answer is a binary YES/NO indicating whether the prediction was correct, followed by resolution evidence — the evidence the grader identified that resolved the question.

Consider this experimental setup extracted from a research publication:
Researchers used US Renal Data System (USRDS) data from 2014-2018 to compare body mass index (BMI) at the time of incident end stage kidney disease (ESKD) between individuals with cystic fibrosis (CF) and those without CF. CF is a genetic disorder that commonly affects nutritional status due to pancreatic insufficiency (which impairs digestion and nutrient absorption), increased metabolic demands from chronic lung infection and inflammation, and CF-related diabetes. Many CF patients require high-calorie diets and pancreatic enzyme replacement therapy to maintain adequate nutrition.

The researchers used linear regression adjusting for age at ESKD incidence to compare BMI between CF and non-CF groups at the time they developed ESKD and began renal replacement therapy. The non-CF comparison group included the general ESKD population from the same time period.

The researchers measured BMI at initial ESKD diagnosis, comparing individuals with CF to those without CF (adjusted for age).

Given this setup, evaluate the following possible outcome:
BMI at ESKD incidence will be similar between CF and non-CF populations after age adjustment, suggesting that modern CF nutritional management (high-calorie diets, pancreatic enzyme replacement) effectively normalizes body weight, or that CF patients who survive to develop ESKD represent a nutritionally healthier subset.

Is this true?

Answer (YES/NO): NO